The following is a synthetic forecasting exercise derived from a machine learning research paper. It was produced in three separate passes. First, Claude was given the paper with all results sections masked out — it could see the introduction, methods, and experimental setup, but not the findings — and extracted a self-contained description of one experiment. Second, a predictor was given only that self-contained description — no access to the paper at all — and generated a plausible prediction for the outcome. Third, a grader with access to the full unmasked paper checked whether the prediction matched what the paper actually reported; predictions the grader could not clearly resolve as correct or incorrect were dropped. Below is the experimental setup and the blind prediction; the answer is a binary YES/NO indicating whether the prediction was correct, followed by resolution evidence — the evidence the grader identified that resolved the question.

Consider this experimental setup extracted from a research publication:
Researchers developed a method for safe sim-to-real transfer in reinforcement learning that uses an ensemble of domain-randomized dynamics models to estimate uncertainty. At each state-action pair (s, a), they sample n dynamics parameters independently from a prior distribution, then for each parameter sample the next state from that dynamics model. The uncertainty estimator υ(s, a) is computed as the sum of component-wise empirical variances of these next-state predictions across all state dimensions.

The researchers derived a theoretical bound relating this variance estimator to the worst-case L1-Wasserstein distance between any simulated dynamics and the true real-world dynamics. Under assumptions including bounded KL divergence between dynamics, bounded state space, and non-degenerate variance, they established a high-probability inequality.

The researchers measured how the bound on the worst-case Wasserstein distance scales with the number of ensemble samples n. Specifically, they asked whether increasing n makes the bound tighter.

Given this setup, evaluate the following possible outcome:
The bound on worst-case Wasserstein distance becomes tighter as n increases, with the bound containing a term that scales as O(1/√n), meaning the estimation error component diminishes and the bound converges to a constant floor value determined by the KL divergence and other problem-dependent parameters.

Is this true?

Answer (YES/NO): YES